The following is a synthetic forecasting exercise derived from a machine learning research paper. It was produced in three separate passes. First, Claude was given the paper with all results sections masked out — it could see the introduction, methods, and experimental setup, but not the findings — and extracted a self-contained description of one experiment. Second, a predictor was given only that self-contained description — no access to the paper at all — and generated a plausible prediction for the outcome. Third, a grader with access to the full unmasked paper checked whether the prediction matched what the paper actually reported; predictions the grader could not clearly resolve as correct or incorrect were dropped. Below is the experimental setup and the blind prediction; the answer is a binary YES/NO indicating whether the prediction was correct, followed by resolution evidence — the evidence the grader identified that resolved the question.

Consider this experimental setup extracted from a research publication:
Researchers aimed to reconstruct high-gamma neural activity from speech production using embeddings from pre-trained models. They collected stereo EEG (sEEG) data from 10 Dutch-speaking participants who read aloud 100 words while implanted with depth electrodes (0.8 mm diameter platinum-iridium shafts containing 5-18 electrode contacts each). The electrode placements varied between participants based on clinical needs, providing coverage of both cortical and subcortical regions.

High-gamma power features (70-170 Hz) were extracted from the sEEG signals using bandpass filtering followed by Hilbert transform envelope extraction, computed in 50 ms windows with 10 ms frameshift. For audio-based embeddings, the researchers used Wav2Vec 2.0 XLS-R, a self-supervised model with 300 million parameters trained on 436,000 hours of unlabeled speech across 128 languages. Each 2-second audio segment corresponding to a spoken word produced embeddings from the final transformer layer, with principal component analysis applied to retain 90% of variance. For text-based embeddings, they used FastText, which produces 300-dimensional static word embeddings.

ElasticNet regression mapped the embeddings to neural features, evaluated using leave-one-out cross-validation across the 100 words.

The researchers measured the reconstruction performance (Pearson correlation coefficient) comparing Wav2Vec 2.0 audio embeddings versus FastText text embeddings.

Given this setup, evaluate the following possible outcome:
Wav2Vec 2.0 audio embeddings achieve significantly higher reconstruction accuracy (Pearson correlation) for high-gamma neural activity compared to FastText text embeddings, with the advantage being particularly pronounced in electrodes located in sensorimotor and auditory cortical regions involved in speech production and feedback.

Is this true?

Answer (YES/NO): NO